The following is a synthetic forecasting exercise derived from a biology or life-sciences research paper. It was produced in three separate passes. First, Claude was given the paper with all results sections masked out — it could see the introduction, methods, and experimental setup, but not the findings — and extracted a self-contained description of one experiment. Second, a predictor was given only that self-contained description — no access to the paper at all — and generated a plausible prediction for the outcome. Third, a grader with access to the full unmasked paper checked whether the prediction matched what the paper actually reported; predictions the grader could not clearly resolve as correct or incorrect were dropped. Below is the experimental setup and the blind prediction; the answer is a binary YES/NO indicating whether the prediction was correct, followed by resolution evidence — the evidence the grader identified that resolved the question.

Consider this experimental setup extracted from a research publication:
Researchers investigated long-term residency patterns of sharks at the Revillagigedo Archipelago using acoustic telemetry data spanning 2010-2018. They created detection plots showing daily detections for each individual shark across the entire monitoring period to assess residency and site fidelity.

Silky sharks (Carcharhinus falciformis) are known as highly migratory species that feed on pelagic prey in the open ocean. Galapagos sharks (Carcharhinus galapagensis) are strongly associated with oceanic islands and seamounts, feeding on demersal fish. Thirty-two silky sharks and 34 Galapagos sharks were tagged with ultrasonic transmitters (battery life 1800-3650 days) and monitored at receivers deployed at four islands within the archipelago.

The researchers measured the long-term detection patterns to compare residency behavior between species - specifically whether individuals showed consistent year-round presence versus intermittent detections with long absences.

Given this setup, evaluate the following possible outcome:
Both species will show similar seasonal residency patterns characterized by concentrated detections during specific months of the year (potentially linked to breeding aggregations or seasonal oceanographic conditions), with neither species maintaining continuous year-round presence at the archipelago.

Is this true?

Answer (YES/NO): YES